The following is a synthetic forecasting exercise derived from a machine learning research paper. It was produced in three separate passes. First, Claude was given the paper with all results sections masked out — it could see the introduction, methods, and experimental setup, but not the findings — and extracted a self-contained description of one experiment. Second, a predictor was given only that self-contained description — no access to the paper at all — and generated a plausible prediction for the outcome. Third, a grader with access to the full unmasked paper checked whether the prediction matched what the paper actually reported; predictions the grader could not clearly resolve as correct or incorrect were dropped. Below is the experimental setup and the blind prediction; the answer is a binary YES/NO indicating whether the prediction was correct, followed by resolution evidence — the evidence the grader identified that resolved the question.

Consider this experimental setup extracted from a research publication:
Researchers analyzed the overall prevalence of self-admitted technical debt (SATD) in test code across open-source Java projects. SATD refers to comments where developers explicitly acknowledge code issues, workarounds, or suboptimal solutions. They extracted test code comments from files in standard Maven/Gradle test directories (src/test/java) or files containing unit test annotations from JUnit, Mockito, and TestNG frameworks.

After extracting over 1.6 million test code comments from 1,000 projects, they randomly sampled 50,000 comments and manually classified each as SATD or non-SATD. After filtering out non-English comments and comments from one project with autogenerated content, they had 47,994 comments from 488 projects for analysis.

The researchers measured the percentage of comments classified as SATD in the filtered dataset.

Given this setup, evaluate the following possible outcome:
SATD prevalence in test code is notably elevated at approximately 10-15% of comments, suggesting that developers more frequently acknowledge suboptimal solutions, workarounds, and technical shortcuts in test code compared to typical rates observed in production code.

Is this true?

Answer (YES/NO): NO